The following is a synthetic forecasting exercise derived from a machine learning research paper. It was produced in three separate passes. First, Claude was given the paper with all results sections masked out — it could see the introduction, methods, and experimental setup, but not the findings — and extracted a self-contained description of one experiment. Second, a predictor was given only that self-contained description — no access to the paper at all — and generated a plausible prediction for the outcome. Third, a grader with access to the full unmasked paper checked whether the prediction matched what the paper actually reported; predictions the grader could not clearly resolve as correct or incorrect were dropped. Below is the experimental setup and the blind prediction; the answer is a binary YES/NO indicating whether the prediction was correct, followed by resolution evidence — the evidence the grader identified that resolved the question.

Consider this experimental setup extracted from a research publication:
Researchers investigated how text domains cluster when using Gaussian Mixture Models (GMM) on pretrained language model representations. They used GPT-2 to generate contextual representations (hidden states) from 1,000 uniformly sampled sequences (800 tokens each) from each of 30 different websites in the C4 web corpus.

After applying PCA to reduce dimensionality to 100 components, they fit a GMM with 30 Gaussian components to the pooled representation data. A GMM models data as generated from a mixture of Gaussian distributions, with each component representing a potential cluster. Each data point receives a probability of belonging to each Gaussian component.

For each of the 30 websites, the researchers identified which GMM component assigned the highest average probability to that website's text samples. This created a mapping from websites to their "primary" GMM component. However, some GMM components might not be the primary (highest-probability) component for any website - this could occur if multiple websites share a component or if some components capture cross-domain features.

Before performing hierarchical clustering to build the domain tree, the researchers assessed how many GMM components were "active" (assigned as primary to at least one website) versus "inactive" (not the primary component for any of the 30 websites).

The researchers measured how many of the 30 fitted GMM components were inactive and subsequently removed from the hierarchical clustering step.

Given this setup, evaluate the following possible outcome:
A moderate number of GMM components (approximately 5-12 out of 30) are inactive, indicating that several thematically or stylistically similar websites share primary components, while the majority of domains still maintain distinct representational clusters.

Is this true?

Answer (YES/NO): YES